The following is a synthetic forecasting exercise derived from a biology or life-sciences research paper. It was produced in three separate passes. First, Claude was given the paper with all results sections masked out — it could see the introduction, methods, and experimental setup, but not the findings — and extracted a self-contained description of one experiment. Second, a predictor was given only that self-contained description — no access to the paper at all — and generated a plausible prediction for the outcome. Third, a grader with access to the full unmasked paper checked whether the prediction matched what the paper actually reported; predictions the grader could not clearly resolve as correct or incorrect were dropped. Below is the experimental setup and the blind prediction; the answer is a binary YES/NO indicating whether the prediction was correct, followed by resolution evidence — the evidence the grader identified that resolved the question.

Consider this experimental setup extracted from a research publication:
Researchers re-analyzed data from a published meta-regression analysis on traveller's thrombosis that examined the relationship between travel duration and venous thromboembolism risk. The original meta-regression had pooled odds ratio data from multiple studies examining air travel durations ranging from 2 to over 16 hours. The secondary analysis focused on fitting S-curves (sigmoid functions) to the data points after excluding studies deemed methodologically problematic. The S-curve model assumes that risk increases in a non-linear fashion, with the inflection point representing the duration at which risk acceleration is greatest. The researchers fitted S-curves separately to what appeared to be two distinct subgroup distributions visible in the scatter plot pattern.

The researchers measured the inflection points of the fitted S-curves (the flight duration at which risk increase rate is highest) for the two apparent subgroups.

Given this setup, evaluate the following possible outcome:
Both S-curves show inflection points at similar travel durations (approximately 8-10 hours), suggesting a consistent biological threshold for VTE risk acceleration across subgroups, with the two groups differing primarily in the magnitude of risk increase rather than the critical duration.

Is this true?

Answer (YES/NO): NO